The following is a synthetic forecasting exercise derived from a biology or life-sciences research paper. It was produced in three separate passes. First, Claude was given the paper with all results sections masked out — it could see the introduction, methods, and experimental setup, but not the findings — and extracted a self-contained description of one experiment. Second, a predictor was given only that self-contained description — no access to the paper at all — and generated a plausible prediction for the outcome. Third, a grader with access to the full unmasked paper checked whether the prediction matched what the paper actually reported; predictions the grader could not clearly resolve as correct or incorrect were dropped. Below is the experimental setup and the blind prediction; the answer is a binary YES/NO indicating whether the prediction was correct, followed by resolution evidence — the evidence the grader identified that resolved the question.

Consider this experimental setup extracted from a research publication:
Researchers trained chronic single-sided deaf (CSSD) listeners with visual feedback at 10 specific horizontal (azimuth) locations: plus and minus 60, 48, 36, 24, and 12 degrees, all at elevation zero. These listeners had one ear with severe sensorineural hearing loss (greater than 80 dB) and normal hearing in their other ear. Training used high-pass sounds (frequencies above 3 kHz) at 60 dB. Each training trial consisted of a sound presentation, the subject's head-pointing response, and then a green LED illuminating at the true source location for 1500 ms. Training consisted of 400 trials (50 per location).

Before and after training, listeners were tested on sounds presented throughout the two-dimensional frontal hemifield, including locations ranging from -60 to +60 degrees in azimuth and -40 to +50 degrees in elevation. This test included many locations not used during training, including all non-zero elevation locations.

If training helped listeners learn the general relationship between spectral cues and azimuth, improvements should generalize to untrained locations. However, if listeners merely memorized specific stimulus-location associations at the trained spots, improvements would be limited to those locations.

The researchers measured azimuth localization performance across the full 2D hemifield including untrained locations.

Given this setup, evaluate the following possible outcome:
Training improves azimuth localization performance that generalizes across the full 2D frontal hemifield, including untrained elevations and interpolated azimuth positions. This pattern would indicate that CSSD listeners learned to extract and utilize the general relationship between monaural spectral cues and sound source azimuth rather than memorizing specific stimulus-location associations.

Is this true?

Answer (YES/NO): YES